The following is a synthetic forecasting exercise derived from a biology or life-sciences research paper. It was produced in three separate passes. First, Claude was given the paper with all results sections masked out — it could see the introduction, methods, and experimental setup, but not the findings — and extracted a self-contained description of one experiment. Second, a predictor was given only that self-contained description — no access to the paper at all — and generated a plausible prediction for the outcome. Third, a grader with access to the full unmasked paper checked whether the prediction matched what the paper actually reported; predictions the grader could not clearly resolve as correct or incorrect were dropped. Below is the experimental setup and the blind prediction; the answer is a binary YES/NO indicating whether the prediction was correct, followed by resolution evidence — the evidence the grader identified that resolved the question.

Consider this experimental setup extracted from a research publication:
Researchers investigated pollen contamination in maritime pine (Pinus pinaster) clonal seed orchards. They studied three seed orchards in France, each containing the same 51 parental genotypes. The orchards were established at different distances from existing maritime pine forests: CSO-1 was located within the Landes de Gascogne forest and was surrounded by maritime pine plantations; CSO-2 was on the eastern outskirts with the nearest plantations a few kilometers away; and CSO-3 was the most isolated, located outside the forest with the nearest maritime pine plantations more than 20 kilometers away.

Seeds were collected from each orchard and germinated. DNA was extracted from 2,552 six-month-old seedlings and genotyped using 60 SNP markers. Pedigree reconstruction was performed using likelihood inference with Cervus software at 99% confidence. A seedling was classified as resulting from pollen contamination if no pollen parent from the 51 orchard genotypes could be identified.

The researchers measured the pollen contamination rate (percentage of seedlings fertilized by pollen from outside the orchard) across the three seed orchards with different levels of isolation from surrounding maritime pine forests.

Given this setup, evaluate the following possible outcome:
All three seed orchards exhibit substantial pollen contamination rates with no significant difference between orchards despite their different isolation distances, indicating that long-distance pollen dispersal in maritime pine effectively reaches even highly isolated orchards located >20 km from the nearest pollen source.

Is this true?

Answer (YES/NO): NO